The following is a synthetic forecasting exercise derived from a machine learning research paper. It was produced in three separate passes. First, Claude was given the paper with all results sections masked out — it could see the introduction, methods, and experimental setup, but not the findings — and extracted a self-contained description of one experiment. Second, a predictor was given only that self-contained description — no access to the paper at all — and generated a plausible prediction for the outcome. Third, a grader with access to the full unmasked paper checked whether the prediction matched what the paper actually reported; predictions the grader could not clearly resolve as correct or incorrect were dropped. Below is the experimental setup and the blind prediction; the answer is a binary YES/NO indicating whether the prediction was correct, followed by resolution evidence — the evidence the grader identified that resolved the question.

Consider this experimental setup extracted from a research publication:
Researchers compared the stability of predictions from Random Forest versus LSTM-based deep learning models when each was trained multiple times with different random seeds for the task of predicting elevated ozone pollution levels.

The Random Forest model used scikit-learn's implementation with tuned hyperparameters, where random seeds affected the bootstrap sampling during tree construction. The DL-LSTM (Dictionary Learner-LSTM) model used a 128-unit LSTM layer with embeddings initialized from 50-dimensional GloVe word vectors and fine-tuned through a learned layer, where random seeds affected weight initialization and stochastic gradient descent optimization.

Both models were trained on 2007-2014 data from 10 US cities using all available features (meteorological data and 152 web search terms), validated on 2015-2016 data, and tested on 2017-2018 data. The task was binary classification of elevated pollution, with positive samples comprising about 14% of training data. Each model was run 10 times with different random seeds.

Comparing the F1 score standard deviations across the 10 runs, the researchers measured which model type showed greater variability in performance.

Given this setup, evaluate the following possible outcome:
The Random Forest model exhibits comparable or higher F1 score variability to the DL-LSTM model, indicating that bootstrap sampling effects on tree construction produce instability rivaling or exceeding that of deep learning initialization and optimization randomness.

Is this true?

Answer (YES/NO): NO